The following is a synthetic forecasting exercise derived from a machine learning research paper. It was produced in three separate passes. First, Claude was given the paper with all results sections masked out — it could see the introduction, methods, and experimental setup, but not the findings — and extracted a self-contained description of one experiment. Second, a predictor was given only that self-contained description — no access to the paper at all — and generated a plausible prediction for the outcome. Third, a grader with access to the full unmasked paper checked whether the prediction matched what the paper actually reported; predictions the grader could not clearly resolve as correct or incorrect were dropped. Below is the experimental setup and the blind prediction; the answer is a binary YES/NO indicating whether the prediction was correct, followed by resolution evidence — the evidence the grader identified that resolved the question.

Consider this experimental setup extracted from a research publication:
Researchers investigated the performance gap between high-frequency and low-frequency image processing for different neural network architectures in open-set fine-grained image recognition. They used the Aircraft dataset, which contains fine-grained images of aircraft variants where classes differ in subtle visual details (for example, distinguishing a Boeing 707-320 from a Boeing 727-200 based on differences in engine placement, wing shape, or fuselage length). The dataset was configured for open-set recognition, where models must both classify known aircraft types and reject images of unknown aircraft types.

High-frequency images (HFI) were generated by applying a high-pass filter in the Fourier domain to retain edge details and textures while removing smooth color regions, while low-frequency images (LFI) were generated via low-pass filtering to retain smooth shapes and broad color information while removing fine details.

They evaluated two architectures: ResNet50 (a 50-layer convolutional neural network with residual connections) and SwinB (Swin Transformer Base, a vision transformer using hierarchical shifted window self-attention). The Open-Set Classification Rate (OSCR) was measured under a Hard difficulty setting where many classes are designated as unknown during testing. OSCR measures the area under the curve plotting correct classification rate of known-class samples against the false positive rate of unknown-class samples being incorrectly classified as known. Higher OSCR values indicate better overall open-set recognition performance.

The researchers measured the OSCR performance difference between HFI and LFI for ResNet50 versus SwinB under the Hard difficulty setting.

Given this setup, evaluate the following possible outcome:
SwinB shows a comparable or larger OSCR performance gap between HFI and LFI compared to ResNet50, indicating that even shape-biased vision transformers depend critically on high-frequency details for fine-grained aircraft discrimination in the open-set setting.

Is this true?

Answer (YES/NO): NO